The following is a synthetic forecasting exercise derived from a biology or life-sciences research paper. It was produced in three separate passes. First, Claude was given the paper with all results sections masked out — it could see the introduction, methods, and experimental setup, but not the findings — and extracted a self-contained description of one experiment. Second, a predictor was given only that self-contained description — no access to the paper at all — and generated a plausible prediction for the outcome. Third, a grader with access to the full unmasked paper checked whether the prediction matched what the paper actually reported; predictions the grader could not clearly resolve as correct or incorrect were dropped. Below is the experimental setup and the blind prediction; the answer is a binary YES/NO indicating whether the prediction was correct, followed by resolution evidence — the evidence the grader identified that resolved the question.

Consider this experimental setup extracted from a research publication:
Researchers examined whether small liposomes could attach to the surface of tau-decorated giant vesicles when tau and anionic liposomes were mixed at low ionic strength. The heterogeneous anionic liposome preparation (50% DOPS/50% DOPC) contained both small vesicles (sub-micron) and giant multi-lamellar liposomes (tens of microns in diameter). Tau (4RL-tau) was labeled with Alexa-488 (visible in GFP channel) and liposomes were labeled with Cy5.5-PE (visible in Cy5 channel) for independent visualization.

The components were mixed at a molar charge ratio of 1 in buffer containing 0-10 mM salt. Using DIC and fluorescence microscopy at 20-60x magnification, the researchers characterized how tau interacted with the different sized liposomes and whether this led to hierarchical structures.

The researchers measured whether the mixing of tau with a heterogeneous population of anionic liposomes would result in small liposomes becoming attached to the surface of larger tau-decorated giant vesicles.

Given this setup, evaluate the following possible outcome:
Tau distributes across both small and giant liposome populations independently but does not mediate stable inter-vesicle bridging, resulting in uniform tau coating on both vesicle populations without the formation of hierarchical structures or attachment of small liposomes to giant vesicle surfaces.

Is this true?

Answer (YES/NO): NO